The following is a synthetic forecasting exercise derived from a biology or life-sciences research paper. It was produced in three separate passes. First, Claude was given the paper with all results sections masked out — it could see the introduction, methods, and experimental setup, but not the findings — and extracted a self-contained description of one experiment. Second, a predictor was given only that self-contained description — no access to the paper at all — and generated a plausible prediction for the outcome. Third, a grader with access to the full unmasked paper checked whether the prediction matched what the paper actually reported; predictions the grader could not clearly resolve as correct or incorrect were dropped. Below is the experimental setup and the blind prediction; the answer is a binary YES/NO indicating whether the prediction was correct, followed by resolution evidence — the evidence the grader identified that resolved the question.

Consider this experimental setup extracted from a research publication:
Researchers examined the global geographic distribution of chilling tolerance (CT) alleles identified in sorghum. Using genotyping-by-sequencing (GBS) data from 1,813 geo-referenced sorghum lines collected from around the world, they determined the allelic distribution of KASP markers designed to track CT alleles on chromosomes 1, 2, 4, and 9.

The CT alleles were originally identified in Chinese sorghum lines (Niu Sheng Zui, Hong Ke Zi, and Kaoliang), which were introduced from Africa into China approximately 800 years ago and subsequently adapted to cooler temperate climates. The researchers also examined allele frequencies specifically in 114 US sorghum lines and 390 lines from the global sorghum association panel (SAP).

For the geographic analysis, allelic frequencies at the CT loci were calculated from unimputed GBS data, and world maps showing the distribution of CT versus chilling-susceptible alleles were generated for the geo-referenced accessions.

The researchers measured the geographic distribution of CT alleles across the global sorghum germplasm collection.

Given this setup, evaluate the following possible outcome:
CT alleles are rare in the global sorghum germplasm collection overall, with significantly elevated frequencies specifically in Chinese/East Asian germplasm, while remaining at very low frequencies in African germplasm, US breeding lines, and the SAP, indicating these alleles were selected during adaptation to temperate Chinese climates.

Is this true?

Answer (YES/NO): YES